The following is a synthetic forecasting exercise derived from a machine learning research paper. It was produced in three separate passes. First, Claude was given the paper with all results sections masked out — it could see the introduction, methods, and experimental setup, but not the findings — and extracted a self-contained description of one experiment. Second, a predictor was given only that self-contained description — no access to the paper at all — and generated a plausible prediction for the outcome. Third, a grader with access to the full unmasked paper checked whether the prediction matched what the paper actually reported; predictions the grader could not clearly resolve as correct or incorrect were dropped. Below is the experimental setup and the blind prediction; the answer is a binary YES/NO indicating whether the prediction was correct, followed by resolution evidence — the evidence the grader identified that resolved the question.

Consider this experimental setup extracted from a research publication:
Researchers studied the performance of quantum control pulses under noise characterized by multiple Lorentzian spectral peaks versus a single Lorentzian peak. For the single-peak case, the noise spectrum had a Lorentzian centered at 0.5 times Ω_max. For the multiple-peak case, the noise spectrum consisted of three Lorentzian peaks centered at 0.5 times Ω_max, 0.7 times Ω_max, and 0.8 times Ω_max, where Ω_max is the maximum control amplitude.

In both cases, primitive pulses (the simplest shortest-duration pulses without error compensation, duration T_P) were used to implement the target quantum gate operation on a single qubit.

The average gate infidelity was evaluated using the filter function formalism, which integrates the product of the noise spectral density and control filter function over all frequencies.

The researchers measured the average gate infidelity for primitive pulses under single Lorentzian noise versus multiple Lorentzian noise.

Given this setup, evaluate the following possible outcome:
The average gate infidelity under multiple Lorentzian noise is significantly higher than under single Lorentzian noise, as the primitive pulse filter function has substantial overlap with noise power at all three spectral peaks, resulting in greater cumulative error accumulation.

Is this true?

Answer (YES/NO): NO